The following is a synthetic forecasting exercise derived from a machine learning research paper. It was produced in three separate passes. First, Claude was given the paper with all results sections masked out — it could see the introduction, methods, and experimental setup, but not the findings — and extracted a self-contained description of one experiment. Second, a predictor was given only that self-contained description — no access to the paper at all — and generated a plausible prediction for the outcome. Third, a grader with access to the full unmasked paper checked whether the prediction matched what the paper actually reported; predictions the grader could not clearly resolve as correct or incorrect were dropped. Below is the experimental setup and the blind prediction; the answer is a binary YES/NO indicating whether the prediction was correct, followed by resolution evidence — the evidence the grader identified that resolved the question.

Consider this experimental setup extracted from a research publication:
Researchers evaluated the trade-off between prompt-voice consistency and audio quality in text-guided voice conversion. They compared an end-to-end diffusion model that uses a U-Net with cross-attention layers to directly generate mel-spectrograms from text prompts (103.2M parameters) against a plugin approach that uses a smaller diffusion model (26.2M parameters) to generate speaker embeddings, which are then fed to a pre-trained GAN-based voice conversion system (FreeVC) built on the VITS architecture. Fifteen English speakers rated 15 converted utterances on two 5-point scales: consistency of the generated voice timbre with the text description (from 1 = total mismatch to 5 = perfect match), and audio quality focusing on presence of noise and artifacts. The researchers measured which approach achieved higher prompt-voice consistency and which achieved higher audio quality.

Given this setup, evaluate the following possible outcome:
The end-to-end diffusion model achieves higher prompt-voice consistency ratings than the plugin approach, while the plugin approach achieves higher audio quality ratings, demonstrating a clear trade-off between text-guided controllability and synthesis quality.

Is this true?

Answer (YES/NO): YES